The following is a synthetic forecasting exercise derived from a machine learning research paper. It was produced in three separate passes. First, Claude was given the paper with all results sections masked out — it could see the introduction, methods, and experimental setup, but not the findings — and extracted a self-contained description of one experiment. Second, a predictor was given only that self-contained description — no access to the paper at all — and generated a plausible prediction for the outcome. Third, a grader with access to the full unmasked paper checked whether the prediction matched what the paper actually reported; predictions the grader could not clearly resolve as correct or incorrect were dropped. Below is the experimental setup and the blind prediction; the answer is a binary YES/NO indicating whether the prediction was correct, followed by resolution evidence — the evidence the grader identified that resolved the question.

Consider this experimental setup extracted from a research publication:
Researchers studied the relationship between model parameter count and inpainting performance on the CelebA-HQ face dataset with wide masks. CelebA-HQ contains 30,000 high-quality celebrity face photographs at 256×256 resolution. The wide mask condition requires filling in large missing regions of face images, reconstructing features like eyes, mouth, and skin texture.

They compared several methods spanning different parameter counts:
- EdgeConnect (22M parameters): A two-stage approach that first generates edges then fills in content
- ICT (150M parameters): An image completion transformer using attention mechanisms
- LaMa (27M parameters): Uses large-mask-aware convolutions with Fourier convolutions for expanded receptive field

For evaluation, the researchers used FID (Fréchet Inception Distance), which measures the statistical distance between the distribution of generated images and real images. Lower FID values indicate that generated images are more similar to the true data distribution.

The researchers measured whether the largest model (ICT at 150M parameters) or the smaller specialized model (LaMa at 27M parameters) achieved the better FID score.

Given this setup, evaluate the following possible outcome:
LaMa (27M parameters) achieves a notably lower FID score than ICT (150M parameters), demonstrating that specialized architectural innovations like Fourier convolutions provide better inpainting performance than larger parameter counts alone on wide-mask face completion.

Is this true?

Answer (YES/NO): YES